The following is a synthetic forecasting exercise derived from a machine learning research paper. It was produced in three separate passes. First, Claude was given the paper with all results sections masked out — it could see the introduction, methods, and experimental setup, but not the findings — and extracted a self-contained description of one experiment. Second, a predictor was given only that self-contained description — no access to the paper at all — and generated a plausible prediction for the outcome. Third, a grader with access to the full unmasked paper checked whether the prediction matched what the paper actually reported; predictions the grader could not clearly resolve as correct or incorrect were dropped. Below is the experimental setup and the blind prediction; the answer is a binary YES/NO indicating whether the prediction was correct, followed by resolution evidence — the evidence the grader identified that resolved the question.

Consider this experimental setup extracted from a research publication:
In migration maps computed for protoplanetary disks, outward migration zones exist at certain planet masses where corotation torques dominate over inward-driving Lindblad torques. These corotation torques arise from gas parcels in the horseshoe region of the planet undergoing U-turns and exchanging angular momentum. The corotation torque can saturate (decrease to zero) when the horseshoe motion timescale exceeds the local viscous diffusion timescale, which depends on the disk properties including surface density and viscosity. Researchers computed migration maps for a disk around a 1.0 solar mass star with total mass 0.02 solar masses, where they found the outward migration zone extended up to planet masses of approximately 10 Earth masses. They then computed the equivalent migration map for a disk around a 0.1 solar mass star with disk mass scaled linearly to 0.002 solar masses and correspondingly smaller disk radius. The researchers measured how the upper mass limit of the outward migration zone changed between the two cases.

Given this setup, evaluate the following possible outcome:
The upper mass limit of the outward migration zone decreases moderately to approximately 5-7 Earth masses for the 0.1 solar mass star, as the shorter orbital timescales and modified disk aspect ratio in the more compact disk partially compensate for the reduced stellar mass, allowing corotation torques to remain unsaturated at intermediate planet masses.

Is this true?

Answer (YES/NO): NO